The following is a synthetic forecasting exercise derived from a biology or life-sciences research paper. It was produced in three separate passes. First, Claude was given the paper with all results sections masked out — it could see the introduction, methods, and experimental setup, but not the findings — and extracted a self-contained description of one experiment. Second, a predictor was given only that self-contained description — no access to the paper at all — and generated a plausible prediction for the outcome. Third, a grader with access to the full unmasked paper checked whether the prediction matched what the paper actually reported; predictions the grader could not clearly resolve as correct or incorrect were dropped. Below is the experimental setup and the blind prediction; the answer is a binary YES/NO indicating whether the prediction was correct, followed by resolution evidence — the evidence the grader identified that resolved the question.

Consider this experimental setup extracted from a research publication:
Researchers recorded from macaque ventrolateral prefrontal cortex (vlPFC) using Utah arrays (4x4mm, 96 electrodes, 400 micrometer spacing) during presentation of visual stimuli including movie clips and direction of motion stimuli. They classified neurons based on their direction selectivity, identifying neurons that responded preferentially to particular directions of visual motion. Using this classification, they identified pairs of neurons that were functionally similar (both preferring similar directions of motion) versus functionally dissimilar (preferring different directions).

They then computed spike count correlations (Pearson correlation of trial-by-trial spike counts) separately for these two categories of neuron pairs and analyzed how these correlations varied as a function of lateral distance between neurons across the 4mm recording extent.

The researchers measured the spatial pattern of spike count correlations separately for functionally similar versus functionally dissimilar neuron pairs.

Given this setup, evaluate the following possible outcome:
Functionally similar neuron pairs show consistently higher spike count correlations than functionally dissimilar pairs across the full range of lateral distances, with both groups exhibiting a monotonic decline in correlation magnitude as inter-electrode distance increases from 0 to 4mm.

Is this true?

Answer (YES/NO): NO